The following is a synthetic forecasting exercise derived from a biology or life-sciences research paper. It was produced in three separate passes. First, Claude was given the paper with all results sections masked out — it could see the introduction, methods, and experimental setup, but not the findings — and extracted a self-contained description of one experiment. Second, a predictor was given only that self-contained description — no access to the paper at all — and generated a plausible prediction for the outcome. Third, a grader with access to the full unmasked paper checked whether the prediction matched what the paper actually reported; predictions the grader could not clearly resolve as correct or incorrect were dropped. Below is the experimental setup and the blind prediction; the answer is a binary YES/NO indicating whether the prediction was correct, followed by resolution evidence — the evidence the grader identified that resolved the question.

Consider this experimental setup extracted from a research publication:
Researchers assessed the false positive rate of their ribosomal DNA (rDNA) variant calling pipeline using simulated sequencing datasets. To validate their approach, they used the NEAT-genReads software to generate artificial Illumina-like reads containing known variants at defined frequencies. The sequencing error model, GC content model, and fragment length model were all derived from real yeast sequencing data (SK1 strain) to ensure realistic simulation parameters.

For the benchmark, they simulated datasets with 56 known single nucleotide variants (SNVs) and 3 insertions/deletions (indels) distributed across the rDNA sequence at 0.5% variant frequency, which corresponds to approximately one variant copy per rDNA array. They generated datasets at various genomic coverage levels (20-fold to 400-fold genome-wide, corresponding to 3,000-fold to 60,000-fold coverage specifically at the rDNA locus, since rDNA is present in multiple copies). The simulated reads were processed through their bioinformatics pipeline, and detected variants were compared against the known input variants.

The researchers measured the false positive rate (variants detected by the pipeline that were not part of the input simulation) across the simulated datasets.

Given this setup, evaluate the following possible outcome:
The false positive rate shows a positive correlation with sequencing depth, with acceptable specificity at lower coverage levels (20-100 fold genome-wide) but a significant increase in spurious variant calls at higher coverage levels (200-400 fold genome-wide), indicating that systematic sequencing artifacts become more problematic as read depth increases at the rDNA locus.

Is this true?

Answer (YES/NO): NO